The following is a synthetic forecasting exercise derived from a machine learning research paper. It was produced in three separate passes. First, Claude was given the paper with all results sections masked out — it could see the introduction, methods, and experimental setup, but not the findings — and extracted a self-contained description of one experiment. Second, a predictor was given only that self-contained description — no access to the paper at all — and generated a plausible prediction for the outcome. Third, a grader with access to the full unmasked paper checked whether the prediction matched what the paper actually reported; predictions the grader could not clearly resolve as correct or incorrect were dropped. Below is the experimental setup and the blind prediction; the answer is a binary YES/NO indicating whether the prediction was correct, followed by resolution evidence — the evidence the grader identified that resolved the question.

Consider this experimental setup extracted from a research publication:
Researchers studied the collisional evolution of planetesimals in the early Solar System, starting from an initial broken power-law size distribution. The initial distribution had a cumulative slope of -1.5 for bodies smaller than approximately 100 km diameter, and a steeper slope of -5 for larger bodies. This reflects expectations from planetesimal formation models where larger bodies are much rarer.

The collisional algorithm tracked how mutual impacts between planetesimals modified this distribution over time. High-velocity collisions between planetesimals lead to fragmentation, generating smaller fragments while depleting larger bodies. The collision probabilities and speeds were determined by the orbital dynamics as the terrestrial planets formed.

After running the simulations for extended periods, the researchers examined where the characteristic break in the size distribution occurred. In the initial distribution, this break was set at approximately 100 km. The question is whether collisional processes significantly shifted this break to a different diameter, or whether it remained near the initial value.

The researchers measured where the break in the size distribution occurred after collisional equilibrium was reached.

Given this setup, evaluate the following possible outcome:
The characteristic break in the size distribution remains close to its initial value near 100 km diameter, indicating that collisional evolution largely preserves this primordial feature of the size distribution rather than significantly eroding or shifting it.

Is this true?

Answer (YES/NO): YES